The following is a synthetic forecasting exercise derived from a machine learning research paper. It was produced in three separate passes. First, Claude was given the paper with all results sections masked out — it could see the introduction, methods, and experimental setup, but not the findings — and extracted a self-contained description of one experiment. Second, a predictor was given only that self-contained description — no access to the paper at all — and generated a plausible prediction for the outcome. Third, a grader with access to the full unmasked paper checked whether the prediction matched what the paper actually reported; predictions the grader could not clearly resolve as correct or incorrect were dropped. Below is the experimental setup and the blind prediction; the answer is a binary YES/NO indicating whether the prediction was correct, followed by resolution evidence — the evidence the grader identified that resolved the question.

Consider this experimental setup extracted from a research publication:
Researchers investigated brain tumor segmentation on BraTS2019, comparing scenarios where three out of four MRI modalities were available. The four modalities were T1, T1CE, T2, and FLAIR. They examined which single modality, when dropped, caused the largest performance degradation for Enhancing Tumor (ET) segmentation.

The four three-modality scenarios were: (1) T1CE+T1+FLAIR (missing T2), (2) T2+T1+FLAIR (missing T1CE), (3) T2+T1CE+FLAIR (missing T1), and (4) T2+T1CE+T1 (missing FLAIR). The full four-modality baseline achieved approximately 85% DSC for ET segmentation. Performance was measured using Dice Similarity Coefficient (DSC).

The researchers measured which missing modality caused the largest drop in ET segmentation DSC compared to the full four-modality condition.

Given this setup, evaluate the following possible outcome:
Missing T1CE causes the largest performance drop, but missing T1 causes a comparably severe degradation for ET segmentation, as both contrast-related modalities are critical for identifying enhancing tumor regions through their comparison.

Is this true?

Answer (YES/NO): NO